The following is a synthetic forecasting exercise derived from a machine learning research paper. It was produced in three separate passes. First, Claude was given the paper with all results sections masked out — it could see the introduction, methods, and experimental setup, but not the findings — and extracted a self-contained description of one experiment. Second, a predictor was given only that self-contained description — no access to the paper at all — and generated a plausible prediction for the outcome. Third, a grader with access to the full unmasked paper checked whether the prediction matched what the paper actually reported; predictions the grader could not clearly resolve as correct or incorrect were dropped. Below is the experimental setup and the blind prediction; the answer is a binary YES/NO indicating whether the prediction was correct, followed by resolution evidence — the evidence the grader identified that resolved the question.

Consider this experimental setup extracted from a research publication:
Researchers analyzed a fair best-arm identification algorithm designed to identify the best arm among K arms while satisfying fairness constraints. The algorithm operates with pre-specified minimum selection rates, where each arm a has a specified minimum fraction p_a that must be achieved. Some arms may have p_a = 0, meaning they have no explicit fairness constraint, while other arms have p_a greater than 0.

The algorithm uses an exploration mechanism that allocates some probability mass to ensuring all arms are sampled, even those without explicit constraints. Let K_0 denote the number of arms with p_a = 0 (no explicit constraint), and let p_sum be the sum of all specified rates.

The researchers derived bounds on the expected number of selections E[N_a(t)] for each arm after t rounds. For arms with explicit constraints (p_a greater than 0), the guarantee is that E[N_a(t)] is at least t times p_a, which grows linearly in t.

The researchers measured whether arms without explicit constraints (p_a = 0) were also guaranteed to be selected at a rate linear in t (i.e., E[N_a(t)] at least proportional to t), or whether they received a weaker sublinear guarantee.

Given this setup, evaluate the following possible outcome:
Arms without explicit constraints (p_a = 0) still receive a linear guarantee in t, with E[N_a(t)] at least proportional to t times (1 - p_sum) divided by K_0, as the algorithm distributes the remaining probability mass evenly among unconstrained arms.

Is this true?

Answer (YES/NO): NO